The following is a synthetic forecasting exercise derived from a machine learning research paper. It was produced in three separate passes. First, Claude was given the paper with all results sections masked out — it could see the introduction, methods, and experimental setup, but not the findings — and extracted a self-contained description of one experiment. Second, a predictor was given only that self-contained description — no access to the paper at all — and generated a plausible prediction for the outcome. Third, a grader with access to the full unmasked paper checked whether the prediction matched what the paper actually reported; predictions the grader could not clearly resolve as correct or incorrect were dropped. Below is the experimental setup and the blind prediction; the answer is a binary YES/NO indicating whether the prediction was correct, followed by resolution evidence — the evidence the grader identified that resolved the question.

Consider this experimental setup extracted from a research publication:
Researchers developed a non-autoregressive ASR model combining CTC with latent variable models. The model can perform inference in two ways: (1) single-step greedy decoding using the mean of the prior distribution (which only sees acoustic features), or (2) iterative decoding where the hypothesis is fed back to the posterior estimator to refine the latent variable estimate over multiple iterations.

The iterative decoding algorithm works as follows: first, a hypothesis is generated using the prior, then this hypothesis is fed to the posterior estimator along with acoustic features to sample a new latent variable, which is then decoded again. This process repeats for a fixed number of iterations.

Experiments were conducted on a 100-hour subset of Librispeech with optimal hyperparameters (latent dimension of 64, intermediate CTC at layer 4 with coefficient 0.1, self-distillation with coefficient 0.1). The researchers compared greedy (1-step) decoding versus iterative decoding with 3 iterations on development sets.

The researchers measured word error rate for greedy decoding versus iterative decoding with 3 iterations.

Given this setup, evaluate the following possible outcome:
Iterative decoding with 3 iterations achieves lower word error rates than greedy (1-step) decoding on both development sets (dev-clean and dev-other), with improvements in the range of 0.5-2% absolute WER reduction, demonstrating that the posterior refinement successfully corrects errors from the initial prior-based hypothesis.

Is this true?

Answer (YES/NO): NO